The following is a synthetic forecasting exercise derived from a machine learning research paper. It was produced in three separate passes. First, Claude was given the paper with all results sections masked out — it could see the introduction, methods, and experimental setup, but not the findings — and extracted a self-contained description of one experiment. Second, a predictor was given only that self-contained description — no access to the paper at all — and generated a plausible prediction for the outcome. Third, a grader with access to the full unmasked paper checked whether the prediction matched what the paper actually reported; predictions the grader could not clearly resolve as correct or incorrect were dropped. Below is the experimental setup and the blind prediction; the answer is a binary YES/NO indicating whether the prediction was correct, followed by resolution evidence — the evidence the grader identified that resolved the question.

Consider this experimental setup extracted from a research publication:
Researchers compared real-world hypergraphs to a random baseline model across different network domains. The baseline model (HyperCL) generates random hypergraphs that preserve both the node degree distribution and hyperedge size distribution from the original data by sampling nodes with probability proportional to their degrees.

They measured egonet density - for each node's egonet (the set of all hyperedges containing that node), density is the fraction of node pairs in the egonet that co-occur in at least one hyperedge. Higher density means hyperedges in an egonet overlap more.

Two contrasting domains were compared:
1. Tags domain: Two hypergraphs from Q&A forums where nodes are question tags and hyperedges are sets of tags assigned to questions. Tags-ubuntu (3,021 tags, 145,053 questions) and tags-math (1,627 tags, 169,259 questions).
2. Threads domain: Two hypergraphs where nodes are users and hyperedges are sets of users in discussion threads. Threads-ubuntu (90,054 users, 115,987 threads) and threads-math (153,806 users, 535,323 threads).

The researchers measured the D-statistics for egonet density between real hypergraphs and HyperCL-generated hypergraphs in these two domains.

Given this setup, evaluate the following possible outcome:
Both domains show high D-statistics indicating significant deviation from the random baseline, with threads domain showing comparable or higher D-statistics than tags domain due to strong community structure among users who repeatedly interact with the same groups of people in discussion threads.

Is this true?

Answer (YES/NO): NO